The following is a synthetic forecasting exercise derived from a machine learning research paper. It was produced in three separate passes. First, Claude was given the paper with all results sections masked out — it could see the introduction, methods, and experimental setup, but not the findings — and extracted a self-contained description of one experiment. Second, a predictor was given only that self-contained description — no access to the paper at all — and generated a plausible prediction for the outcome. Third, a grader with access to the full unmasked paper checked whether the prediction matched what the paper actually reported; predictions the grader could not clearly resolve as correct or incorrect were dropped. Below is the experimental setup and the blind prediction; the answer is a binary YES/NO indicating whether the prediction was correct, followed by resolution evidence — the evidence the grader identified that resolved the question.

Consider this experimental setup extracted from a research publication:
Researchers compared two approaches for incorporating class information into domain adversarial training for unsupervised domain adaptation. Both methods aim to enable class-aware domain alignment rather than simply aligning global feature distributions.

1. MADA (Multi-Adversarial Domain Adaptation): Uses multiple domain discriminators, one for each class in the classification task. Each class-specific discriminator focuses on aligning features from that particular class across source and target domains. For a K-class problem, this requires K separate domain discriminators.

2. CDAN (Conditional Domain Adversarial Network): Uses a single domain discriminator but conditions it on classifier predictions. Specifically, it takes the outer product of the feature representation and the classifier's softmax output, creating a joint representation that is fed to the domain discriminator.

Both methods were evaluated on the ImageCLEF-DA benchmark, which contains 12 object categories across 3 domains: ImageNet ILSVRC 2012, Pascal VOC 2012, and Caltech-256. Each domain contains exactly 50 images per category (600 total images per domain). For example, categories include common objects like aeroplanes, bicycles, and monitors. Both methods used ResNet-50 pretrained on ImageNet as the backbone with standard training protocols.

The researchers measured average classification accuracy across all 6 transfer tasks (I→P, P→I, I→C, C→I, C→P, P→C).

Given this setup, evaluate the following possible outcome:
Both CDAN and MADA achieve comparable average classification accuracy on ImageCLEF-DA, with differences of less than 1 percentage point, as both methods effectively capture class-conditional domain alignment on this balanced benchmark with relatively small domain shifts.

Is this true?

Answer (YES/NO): NO